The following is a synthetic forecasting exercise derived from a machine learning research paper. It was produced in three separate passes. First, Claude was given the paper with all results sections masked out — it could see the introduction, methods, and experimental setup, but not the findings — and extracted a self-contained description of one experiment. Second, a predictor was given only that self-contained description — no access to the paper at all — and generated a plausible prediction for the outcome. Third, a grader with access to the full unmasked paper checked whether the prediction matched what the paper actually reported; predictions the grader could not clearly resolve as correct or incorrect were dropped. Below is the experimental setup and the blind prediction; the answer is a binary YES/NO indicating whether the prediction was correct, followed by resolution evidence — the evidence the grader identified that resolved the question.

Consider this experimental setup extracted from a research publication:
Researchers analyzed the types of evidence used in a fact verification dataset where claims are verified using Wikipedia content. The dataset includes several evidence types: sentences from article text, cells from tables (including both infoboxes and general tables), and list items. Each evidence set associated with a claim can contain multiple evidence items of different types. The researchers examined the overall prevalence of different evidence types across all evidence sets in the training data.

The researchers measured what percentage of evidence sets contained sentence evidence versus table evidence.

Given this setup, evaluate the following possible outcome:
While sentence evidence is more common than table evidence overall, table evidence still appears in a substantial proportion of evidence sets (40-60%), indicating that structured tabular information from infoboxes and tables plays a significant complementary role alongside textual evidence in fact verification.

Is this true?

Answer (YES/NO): YES